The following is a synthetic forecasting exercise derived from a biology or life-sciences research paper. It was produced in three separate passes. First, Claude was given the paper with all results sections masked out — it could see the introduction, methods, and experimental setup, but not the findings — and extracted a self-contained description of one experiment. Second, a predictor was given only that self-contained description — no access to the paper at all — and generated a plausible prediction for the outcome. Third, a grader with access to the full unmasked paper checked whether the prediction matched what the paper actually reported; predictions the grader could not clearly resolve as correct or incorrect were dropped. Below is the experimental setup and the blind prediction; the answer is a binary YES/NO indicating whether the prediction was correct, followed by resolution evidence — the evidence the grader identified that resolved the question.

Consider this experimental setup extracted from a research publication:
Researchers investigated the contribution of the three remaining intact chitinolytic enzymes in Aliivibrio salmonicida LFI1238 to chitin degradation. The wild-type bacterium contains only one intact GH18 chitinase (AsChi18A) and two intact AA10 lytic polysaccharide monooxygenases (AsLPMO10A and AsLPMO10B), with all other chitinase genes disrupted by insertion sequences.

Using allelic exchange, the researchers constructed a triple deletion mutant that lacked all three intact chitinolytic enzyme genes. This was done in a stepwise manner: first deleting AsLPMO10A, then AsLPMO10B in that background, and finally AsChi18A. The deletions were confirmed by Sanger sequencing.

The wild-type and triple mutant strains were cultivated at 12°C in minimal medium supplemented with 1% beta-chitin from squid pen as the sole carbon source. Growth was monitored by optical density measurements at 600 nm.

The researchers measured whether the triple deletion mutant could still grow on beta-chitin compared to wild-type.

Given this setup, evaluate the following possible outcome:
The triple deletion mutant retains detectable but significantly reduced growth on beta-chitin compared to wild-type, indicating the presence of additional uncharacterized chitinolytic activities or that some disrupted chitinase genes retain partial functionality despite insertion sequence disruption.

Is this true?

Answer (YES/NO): YES